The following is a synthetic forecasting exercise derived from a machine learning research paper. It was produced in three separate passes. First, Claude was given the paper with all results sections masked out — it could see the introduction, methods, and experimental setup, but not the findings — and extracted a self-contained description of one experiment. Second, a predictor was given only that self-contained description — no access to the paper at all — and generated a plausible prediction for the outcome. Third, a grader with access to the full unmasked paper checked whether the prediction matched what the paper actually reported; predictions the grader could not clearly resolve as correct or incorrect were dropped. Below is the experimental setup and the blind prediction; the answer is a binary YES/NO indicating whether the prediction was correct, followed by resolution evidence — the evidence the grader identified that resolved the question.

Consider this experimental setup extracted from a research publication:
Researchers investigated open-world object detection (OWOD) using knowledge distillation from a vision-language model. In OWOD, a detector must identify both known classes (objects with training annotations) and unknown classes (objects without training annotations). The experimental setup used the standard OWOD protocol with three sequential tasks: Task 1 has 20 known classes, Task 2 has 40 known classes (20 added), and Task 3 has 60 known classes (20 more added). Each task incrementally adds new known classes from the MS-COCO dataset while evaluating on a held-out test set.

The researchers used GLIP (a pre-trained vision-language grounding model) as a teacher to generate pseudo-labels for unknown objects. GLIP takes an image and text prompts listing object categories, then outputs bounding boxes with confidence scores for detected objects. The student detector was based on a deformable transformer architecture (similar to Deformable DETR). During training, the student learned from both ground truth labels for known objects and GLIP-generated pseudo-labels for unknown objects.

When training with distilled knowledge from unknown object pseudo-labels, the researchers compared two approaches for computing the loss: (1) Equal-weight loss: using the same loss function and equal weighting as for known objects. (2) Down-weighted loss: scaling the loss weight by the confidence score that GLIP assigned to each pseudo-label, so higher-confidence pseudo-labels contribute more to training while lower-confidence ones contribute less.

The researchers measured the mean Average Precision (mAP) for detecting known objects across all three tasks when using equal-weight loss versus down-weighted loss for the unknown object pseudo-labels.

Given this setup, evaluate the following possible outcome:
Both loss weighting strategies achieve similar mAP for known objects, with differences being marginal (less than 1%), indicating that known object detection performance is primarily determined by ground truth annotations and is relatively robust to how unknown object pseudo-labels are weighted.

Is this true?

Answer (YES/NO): NO